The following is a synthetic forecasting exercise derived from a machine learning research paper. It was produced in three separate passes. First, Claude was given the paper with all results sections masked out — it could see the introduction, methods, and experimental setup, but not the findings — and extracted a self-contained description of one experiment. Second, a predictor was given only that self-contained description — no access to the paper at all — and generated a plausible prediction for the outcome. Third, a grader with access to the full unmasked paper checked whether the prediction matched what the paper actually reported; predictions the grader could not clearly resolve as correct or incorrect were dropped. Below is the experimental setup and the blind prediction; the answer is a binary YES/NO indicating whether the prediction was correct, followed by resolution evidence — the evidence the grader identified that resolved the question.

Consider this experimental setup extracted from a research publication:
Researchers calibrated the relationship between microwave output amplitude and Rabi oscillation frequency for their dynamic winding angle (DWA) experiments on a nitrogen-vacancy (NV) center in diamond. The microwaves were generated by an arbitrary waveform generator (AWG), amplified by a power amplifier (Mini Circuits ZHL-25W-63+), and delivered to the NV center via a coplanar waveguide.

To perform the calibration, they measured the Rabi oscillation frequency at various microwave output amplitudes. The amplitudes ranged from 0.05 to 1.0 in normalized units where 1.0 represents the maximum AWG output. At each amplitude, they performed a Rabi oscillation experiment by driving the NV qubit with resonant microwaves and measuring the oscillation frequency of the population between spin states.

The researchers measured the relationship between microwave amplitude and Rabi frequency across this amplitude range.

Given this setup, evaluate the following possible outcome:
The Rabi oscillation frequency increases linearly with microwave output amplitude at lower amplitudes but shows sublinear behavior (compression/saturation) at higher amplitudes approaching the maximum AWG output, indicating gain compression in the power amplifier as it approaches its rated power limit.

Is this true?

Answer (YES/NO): YES